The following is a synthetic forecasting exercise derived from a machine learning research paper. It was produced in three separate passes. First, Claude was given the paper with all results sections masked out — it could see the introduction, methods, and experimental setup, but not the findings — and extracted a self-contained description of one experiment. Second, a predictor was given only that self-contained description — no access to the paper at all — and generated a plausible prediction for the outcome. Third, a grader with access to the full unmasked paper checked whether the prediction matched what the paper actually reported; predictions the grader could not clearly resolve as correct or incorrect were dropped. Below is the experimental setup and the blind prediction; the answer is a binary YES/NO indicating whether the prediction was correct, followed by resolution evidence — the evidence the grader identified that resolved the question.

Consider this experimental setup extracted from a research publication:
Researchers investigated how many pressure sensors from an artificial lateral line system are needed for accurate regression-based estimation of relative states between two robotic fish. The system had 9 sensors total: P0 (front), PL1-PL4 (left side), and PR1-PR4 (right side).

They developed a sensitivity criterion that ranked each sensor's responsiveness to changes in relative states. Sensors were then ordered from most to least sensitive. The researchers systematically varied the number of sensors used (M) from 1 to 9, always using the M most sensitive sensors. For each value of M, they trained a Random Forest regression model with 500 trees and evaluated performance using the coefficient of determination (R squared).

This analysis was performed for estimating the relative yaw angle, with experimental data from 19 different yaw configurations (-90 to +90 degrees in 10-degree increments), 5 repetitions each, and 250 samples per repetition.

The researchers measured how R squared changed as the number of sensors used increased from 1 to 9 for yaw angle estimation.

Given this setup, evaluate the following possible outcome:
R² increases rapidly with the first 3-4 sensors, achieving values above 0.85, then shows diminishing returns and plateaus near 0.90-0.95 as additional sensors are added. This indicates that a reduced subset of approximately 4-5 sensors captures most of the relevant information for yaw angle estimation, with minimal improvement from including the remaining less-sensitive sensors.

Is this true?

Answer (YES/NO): NO